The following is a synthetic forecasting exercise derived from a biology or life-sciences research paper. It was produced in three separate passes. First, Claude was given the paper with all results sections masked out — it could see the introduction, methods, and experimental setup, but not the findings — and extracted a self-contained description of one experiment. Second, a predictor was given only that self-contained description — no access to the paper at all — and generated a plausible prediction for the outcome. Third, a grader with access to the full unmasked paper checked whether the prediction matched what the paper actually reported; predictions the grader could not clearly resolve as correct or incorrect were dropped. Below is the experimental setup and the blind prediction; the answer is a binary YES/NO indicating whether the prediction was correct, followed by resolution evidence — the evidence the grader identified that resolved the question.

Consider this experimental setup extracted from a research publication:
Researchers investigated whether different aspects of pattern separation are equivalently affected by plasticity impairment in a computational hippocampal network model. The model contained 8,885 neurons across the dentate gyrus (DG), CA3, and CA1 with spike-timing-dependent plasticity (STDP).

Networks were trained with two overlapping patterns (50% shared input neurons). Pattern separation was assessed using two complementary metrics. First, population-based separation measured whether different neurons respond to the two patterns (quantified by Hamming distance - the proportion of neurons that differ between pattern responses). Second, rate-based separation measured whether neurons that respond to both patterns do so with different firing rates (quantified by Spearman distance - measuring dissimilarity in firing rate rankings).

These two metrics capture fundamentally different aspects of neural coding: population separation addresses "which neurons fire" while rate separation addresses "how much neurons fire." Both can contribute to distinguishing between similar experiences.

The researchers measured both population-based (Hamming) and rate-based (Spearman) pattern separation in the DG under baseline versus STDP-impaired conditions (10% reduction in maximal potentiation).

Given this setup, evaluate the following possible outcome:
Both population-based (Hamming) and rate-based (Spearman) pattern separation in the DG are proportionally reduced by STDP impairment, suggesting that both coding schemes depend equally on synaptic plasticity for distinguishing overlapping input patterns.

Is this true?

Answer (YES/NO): NO